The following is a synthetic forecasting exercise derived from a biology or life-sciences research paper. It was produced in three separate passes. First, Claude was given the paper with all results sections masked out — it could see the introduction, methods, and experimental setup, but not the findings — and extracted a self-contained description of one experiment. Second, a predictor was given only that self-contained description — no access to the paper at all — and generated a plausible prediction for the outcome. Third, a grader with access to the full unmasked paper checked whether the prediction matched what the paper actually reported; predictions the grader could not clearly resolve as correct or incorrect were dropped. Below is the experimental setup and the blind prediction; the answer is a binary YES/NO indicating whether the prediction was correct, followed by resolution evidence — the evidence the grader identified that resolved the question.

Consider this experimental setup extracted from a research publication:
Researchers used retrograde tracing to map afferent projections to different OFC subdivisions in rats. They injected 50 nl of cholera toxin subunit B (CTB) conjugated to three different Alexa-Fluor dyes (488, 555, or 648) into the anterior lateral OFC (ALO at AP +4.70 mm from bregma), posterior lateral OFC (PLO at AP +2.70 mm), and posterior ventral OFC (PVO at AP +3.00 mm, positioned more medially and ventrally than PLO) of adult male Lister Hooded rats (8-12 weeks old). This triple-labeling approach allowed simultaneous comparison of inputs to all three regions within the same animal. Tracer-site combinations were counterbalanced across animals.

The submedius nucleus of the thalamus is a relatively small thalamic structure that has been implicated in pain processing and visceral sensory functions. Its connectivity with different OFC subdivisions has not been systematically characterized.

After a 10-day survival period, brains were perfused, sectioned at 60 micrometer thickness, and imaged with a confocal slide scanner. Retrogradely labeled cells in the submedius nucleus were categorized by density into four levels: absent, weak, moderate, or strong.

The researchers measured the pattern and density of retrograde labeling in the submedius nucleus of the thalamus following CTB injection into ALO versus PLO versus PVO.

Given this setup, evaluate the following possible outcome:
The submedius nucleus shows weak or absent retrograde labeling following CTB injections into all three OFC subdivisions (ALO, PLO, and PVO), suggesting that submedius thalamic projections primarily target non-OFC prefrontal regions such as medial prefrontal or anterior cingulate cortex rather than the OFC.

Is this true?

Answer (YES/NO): NO